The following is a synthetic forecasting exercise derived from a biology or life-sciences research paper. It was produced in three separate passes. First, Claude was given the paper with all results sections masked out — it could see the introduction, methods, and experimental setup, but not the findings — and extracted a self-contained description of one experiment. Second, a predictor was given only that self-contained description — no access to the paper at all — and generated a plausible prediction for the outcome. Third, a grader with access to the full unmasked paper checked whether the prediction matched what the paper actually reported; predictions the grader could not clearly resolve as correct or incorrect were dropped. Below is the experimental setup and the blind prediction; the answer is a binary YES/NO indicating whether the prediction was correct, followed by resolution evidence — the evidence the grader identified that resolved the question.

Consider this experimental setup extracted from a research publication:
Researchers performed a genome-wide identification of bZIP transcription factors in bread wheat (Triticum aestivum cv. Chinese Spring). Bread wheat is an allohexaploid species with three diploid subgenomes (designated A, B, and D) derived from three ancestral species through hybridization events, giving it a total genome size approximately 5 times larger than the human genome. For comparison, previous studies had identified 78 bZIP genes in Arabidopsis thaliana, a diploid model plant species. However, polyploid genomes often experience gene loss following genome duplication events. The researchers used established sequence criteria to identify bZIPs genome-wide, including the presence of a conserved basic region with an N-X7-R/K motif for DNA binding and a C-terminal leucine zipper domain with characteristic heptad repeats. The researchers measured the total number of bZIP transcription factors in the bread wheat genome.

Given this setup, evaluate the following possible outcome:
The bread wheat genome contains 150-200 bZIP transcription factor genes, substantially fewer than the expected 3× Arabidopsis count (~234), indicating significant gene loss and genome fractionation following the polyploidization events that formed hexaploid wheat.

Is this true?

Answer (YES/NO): NO